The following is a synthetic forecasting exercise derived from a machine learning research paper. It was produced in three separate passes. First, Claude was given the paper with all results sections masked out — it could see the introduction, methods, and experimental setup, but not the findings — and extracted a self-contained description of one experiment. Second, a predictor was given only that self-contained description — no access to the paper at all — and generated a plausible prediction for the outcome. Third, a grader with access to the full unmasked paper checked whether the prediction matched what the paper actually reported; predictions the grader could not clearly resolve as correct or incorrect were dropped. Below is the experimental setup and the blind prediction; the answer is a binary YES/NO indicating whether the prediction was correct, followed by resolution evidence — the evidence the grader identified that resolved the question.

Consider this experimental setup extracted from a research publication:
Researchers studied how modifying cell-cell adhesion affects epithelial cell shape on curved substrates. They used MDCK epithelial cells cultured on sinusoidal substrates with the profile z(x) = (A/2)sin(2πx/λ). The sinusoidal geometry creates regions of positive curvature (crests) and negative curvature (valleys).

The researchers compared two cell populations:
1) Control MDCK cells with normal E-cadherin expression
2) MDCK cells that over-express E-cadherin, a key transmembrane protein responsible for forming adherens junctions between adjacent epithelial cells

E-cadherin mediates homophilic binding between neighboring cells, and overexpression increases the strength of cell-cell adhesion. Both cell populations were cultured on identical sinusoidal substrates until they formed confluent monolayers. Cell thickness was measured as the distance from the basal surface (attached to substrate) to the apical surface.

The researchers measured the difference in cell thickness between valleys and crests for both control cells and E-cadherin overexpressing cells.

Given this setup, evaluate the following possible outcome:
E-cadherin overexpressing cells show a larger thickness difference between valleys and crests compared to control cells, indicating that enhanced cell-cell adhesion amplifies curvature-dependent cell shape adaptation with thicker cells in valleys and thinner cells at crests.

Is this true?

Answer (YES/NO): NO